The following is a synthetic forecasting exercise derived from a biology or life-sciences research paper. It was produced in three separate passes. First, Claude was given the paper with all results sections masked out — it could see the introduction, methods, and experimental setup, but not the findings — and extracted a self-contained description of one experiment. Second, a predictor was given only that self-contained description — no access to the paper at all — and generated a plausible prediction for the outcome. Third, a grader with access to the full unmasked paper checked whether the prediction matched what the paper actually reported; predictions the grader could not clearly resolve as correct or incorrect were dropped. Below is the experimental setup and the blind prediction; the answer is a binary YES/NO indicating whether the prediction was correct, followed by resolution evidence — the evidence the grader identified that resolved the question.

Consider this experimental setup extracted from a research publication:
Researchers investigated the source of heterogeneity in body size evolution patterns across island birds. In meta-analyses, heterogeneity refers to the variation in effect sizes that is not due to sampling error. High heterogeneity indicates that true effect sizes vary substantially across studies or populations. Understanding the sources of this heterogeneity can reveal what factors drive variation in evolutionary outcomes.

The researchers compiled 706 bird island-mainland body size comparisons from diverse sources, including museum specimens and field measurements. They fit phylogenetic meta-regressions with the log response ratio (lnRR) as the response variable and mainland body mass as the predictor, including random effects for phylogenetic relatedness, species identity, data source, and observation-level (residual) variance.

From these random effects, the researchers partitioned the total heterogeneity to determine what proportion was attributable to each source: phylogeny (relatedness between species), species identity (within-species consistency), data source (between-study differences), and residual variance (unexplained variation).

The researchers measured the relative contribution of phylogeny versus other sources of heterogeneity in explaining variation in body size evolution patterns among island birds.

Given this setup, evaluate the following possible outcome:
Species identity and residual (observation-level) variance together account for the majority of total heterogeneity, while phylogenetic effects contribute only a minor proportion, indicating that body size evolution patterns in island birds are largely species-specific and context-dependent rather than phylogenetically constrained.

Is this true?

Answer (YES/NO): YES